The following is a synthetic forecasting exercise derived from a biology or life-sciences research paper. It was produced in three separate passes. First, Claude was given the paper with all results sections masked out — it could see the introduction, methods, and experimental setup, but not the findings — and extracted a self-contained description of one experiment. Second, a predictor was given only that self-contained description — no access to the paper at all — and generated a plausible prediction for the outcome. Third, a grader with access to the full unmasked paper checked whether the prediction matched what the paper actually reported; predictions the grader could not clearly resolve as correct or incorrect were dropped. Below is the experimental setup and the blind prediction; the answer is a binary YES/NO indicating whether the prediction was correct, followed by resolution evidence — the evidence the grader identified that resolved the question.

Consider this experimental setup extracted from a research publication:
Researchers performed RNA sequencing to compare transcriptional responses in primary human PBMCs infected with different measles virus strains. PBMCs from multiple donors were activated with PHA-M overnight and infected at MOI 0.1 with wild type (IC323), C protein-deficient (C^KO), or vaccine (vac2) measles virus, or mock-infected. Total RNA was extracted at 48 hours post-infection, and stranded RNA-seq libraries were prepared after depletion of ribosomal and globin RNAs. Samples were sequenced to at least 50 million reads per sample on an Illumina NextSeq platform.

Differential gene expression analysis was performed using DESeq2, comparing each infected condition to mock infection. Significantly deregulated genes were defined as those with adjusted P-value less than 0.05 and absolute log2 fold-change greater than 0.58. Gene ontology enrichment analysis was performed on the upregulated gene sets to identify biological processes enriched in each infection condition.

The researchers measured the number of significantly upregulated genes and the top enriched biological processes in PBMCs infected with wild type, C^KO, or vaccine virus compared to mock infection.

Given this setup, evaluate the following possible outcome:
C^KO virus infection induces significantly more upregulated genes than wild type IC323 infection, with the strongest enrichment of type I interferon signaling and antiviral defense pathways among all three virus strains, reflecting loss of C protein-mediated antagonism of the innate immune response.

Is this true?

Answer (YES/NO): NO